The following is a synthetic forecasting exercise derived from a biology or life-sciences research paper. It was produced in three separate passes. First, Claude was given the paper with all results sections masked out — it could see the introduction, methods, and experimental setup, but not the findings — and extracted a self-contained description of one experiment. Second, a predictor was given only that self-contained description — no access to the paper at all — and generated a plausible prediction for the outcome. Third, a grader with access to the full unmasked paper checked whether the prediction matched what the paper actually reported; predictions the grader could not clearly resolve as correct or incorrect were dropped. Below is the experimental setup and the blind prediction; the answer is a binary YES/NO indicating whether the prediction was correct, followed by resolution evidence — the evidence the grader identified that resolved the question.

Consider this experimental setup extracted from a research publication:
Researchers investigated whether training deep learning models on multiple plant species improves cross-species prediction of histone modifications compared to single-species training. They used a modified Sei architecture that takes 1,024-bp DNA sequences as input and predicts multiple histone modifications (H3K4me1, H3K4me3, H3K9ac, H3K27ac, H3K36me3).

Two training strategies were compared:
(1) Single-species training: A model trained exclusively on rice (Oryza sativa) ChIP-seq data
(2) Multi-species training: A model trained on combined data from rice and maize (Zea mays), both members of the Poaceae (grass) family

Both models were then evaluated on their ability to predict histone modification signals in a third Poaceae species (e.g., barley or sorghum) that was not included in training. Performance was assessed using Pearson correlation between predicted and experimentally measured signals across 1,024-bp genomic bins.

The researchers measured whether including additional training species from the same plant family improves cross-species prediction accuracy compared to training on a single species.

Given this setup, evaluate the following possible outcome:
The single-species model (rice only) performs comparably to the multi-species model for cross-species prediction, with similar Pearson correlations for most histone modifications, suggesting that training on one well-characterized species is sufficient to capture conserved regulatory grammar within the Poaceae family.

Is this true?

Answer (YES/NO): NO